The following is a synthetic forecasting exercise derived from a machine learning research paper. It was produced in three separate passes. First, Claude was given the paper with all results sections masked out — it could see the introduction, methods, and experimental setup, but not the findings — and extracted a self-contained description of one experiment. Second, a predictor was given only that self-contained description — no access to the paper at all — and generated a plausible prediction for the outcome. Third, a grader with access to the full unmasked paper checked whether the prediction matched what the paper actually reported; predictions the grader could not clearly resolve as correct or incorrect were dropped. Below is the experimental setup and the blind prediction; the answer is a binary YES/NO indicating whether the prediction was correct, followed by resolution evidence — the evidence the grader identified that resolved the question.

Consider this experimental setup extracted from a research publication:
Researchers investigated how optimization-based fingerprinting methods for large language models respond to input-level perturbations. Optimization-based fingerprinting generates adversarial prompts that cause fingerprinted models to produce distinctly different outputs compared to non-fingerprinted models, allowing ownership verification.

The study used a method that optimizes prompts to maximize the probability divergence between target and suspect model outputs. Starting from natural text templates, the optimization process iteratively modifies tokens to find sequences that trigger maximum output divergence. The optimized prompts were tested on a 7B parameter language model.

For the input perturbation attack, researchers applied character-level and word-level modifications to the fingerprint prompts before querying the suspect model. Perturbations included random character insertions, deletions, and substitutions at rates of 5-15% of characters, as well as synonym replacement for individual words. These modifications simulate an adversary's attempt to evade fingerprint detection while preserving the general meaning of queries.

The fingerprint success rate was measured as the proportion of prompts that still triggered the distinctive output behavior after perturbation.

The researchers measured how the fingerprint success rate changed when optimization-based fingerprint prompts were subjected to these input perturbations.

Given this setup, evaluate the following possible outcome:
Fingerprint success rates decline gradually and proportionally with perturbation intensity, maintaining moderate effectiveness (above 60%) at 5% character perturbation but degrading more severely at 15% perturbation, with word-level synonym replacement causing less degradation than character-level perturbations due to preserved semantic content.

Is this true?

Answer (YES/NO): NO